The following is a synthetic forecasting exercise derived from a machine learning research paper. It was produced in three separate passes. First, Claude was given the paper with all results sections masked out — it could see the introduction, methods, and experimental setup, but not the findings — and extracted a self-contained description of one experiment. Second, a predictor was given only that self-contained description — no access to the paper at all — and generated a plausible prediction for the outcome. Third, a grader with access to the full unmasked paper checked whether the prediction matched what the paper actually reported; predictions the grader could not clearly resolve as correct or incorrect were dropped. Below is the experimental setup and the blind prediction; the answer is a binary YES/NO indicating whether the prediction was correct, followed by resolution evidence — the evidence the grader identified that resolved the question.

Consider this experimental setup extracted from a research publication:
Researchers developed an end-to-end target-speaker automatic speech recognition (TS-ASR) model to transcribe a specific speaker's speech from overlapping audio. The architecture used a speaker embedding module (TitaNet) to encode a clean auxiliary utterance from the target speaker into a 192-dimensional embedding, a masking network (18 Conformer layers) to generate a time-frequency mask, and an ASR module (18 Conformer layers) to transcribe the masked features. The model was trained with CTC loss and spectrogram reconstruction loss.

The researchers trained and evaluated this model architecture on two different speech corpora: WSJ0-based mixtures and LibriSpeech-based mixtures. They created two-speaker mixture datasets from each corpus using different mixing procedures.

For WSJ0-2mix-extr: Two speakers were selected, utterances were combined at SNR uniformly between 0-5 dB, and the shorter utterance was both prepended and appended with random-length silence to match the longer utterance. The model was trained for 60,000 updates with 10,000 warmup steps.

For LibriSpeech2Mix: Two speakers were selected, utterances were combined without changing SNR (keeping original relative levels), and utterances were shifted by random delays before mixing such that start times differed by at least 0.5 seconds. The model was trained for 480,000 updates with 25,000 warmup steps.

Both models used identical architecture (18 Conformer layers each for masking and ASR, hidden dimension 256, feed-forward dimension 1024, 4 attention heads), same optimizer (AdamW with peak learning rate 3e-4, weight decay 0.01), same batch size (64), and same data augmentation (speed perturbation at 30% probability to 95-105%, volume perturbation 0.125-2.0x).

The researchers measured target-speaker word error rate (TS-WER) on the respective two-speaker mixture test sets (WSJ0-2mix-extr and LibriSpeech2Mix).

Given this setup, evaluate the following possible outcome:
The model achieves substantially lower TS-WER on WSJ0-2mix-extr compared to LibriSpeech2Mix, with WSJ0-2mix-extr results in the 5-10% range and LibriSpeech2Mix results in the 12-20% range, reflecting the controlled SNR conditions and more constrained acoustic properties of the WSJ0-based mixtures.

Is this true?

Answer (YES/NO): NO